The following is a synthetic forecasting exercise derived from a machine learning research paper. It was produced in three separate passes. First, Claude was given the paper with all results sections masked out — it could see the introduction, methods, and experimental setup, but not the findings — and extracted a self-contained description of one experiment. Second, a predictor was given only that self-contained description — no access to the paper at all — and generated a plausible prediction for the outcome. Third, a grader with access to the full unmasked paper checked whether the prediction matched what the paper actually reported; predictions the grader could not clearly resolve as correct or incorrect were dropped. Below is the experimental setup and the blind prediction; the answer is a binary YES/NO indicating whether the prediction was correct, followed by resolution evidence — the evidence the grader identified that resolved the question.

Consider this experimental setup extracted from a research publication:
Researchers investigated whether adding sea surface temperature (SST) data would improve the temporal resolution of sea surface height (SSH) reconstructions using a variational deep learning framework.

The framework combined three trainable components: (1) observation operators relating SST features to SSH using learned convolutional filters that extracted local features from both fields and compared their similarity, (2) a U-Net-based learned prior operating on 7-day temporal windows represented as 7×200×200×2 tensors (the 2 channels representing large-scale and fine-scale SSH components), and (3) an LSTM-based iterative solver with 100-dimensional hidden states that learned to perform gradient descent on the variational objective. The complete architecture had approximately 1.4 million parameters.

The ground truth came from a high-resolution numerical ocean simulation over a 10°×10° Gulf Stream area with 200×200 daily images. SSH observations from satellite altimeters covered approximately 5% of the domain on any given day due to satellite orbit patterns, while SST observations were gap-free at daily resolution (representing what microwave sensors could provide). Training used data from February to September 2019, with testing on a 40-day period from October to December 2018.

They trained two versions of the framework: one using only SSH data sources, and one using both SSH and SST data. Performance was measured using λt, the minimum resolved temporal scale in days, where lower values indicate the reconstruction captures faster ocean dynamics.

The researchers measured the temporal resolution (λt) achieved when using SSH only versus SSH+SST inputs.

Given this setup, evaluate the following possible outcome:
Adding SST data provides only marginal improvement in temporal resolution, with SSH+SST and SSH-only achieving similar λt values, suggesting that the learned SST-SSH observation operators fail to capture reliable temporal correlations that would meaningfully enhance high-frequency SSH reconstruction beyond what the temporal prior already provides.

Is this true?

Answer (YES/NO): NO